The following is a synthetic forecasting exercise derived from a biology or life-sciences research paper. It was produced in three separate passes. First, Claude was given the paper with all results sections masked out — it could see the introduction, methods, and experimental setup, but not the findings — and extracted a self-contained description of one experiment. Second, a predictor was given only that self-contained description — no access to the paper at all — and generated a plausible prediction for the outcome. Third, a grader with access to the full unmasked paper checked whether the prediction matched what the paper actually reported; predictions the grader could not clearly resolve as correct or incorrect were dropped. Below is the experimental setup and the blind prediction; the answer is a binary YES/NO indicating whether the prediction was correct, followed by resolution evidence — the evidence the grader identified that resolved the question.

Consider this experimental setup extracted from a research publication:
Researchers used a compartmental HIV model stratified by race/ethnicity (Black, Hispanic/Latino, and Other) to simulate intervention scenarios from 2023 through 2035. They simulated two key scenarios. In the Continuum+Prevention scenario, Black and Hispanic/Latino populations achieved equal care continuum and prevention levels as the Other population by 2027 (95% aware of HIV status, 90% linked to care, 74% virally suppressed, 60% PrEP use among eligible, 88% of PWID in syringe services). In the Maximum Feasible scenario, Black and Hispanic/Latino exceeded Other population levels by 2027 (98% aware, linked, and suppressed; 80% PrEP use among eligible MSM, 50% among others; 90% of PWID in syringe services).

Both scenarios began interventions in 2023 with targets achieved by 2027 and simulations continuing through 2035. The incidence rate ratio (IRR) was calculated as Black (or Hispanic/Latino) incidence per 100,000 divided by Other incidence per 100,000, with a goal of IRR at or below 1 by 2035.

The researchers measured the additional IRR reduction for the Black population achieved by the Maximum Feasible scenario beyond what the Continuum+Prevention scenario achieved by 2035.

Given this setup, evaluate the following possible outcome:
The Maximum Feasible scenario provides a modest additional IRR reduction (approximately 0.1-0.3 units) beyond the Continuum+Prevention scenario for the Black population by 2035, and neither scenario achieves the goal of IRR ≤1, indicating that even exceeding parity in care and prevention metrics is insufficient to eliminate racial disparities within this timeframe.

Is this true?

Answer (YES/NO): NO